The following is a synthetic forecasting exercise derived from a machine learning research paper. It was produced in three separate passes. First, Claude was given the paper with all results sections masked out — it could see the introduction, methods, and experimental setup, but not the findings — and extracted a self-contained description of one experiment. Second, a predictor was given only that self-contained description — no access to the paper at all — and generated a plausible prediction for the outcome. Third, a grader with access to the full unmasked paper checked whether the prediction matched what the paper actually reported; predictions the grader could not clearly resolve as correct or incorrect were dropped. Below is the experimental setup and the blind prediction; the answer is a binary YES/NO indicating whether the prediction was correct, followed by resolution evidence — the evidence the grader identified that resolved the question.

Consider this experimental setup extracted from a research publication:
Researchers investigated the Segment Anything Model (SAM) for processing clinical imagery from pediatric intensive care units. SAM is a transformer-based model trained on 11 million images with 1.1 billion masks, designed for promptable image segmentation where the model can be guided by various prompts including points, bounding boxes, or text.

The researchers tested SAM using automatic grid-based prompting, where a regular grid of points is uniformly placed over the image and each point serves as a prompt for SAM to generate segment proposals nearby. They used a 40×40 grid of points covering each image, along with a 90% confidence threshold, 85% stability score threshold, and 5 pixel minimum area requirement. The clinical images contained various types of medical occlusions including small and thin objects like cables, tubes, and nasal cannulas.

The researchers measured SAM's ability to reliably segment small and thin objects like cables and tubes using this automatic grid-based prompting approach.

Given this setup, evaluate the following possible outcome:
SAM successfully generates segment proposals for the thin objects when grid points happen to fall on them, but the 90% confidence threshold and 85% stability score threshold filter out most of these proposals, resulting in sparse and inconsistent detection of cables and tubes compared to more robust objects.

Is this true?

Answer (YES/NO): NO